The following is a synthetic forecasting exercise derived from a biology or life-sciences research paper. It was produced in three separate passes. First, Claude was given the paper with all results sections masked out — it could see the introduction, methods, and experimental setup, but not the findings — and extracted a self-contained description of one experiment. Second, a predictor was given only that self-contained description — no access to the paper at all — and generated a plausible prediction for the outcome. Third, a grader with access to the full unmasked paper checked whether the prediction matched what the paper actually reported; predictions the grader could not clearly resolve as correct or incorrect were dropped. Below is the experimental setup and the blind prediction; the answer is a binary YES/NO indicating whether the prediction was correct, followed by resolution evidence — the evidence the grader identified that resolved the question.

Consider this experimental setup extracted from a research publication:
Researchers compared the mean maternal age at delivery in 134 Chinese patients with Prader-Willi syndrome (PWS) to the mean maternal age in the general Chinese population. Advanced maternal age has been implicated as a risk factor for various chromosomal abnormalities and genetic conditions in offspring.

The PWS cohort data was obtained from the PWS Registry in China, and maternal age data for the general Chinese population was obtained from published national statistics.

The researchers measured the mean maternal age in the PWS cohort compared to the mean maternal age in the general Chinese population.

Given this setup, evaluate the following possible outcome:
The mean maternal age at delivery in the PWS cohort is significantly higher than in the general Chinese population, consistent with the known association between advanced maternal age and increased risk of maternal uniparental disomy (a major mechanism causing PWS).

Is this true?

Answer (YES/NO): YES